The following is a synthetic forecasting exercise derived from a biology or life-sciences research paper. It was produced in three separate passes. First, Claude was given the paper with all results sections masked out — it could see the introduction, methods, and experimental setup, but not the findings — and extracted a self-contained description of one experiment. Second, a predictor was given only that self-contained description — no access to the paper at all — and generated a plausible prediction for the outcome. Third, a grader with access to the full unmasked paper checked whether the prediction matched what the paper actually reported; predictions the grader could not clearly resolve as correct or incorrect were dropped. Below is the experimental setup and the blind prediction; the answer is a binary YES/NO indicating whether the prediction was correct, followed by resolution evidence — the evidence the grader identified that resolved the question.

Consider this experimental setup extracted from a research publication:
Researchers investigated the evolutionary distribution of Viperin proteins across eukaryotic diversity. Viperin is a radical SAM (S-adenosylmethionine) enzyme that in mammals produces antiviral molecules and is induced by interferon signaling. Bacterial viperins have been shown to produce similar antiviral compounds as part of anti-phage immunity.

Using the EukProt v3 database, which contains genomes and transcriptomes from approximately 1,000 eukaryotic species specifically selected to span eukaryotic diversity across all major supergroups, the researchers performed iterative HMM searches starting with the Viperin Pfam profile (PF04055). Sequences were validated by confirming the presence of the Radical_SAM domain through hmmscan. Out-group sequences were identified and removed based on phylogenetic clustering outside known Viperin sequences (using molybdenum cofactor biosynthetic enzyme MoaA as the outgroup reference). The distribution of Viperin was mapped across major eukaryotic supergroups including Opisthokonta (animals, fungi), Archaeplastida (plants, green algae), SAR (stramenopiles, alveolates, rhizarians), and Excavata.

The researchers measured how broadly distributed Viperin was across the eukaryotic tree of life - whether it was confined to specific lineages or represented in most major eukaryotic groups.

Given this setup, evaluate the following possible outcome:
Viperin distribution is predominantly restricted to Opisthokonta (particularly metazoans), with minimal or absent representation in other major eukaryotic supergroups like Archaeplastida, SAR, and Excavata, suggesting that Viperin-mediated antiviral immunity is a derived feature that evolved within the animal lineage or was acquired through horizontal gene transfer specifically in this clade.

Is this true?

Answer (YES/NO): NO